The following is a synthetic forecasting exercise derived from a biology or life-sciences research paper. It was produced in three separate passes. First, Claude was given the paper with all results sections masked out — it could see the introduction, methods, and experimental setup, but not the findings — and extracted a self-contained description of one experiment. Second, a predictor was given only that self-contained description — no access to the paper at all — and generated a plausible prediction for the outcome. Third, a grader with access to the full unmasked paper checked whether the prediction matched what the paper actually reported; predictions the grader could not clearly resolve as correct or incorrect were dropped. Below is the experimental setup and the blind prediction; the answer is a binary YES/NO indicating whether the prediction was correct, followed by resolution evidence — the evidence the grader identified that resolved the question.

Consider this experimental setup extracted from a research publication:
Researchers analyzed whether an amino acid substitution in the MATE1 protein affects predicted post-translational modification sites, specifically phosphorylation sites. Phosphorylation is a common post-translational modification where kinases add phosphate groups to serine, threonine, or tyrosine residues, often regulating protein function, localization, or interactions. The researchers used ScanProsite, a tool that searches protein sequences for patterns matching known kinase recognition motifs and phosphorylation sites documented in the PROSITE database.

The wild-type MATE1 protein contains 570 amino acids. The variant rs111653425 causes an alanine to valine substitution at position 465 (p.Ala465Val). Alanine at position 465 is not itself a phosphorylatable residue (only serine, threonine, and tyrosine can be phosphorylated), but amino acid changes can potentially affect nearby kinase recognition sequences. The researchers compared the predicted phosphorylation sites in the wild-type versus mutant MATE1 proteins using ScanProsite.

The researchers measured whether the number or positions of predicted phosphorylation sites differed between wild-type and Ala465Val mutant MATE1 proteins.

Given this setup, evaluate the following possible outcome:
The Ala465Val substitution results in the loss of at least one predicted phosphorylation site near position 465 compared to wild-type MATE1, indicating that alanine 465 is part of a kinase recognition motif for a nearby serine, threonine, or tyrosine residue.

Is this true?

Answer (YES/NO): NO